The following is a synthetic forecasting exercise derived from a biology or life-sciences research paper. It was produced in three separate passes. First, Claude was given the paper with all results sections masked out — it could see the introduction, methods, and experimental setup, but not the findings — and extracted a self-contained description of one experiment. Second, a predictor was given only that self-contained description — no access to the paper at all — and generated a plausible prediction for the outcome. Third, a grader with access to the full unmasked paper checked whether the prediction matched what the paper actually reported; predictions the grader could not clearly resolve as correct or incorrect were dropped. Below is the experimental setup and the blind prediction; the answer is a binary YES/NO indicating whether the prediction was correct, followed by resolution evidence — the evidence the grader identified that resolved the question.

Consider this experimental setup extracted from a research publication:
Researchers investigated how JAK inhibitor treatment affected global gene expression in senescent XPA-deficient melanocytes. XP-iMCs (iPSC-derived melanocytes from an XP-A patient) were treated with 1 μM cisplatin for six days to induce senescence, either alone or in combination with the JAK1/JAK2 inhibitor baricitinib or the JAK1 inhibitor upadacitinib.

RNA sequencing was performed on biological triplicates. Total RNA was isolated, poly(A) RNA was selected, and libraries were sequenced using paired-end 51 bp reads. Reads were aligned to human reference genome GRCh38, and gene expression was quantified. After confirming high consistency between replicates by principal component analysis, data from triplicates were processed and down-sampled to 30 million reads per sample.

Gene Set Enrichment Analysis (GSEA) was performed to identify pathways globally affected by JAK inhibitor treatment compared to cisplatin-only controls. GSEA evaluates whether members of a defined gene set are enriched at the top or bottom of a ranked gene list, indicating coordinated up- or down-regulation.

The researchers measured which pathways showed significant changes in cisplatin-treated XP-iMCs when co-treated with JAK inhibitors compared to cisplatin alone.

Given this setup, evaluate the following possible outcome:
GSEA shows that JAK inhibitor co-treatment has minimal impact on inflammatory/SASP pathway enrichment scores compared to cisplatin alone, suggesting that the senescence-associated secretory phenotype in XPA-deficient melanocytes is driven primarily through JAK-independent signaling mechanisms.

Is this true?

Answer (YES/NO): NO